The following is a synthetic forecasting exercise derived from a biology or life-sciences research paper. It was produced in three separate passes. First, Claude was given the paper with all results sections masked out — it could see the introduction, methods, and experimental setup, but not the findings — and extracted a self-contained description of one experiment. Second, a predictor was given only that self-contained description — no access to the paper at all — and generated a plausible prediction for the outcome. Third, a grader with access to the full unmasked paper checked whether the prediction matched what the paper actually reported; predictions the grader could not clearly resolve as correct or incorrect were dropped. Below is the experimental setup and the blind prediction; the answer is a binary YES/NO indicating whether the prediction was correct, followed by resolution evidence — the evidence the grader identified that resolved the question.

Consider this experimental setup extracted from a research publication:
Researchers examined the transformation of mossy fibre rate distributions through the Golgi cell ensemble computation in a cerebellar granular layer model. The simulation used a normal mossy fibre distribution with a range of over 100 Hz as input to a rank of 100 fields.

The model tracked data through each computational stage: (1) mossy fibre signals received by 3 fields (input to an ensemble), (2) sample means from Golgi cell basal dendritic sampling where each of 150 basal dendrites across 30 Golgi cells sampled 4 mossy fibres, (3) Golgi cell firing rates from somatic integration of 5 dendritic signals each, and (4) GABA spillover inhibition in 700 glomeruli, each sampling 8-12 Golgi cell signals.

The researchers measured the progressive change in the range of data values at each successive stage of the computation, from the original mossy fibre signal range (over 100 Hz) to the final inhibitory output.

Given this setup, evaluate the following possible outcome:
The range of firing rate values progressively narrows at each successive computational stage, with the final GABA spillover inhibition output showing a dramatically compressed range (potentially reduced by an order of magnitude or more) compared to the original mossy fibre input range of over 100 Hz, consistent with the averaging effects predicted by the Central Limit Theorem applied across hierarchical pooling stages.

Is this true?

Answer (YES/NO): YES